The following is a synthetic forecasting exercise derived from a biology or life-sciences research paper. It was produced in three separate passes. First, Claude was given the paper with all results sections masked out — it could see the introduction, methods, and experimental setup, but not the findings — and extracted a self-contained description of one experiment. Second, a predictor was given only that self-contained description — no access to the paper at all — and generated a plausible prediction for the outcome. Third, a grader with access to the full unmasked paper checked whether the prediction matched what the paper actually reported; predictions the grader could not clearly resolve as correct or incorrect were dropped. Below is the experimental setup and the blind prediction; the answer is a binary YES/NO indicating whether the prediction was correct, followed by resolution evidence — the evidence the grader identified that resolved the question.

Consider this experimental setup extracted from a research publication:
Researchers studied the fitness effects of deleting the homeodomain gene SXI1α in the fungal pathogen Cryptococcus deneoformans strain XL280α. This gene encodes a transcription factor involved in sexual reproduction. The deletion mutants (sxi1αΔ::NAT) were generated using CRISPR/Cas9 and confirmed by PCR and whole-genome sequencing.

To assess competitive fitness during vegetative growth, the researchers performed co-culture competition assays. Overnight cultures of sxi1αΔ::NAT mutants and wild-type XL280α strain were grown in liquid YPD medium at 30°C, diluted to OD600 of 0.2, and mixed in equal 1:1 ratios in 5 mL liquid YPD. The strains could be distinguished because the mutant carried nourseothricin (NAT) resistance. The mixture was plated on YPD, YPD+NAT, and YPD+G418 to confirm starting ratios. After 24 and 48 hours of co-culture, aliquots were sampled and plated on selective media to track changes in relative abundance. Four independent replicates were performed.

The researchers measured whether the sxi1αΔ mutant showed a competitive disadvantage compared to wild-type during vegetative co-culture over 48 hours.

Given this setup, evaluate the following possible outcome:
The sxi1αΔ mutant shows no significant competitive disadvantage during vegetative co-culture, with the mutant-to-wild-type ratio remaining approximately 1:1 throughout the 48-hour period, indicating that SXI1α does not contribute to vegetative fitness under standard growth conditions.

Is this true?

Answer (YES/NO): YES